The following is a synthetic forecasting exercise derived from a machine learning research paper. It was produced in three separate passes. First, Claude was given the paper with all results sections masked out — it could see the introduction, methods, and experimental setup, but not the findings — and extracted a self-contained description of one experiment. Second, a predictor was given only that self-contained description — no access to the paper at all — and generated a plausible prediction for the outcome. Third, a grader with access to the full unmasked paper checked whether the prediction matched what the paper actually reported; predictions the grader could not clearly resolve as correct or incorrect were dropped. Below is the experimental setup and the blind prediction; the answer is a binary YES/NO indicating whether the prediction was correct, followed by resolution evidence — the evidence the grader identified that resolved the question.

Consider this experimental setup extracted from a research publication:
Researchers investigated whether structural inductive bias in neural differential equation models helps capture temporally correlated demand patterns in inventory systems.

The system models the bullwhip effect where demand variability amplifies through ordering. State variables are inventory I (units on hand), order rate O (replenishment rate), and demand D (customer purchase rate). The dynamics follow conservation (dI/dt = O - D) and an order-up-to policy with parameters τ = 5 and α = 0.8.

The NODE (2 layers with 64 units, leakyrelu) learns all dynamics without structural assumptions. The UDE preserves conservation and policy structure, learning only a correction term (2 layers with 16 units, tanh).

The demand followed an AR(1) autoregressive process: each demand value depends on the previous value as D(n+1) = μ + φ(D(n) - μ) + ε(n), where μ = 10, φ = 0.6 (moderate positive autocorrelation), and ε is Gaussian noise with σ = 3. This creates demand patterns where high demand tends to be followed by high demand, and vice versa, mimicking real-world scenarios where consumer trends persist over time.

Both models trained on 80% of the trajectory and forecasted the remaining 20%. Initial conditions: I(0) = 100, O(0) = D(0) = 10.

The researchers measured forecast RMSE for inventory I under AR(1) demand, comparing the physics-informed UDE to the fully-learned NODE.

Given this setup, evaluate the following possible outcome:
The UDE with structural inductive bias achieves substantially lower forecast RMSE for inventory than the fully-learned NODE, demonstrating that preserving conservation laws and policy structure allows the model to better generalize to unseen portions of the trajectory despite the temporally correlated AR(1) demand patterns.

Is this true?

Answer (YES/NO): YES